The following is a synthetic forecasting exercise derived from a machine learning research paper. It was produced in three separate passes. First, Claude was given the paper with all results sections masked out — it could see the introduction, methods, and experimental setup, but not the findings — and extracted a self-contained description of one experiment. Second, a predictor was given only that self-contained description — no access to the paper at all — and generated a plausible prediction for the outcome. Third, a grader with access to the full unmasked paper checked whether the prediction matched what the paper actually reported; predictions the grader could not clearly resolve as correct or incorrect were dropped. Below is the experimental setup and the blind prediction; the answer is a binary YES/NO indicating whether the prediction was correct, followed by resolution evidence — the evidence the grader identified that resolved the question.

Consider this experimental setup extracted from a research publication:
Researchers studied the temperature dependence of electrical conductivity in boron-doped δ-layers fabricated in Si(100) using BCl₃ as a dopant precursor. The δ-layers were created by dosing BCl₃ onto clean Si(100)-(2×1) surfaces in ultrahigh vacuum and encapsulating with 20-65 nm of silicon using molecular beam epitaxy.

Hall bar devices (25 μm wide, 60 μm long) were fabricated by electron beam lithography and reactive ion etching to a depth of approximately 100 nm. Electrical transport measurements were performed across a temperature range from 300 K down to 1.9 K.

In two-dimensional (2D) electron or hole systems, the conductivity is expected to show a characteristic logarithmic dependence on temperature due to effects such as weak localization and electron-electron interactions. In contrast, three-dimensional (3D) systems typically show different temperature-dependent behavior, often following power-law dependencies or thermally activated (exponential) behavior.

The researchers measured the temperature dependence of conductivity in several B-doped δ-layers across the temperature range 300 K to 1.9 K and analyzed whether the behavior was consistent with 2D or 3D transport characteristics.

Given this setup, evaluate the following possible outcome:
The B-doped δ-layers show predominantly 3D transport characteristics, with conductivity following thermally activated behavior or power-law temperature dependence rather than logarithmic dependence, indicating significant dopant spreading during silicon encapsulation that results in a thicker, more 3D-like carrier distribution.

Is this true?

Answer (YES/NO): NO